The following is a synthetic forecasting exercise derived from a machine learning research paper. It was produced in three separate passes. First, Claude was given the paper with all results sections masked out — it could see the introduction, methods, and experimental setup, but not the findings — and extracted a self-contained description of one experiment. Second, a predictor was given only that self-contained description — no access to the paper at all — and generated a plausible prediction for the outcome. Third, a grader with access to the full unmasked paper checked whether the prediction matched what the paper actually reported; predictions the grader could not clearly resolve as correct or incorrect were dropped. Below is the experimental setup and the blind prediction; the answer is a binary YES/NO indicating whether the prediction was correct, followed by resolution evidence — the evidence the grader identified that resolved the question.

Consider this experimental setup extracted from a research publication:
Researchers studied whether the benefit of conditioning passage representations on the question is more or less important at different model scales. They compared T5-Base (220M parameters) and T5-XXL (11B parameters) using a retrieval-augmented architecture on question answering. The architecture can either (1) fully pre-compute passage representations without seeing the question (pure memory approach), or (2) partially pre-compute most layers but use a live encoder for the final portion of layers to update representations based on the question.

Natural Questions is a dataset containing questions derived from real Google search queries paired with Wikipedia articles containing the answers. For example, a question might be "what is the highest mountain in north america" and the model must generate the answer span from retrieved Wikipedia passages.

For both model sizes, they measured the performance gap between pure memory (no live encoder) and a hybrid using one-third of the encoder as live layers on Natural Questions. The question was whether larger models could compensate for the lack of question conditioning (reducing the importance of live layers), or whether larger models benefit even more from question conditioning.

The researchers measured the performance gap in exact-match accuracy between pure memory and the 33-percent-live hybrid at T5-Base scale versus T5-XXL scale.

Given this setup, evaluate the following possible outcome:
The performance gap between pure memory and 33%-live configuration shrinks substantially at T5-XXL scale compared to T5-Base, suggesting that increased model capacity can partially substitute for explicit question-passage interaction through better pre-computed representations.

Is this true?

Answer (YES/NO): NO